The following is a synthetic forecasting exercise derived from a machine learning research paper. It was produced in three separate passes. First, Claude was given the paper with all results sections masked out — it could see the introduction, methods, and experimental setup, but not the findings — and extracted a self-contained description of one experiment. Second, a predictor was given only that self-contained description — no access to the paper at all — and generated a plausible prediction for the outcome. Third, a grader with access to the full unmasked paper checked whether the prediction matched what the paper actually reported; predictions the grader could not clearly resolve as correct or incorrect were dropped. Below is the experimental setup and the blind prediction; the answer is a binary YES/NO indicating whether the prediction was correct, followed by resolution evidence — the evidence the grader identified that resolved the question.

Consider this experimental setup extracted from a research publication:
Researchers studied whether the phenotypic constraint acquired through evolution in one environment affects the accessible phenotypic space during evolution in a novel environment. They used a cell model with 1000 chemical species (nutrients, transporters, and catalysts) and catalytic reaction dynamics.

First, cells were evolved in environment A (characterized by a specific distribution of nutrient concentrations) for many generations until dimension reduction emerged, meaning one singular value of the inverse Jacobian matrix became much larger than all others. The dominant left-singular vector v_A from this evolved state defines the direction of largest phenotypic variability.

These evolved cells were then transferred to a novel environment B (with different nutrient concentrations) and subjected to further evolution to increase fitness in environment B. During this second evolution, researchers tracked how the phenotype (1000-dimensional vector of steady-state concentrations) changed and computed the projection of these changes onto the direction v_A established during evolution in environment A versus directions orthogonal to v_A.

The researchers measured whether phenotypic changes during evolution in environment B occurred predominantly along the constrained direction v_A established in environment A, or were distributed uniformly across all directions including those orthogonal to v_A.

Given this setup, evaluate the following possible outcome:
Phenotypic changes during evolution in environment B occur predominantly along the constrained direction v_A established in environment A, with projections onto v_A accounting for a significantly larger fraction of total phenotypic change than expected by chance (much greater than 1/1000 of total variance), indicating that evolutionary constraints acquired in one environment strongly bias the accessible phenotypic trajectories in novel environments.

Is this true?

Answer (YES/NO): NO